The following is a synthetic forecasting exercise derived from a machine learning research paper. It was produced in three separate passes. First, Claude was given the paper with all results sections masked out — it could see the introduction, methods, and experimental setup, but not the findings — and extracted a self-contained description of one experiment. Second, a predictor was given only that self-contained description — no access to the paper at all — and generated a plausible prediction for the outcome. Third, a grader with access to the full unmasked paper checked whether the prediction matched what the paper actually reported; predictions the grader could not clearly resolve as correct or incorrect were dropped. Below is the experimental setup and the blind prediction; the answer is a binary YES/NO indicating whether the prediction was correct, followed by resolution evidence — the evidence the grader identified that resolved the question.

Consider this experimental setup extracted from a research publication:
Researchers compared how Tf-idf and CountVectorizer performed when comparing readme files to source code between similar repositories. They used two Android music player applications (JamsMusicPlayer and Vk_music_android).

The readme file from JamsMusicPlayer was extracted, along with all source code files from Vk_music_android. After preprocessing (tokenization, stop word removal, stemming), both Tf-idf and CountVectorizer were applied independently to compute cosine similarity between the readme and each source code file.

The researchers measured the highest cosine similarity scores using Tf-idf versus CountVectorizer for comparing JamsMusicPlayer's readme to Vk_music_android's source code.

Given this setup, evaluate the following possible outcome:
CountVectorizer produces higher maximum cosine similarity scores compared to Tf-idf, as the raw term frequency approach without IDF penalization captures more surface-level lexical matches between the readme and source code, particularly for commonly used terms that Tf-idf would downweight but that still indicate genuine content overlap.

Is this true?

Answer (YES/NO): YES